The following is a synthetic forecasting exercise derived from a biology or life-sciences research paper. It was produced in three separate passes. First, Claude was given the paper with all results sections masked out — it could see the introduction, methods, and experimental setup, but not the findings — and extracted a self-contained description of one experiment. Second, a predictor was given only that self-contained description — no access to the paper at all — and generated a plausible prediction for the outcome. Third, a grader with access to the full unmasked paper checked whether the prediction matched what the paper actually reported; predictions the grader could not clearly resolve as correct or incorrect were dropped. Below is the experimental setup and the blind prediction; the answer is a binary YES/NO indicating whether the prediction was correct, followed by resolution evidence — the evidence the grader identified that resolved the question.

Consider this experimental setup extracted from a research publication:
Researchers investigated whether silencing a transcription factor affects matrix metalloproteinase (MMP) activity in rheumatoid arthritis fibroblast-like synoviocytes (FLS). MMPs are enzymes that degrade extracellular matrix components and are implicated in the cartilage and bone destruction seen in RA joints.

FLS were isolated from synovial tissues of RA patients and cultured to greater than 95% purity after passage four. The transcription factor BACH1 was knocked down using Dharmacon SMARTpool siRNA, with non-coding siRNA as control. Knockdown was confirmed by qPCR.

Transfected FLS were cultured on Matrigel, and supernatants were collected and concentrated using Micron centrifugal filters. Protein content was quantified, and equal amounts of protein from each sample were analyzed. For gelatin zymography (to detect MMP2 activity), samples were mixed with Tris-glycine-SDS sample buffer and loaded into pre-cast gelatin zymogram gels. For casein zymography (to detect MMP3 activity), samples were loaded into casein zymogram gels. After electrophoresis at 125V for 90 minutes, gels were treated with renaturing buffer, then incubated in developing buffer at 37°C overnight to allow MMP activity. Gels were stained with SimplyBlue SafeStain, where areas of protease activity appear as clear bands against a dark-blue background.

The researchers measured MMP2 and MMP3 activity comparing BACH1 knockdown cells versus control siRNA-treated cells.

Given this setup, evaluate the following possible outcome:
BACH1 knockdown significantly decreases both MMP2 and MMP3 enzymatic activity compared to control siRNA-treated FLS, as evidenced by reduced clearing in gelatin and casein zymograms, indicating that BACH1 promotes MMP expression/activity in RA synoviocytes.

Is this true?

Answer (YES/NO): NO